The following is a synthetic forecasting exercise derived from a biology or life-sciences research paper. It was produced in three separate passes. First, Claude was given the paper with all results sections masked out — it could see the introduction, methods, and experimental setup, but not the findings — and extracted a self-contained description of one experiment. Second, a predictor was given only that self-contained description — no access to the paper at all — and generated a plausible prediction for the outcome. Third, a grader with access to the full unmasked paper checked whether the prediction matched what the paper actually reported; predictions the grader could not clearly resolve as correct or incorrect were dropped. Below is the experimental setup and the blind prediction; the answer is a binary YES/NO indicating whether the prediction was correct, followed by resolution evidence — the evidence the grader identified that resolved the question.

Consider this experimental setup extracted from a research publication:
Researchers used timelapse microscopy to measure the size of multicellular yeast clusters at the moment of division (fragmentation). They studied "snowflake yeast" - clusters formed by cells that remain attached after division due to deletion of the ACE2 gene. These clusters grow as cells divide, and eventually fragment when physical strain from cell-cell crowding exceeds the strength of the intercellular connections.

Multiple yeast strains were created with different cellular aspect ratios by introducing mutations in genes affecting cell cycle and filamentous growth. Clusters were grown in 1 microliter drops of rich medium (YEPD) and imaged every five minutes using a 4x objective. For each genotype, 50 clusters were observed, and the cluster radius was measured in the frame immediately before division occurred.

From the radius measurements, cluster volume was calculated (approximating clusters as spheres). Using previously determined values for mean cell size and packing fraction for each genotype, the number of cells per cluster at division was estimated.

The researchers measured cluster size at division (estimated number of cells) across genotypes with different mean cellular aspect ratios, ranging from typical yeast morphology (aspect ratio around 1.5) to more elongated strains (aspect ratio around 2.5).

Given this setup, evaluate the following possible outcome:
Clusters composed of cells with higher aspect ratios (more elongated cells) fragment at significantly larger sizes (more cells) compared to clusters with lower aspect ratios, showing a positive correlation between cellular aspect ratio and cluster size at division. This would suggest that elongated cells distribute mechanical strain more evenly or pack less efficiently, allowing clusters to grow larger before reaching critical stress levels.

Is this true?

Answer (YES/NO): YES